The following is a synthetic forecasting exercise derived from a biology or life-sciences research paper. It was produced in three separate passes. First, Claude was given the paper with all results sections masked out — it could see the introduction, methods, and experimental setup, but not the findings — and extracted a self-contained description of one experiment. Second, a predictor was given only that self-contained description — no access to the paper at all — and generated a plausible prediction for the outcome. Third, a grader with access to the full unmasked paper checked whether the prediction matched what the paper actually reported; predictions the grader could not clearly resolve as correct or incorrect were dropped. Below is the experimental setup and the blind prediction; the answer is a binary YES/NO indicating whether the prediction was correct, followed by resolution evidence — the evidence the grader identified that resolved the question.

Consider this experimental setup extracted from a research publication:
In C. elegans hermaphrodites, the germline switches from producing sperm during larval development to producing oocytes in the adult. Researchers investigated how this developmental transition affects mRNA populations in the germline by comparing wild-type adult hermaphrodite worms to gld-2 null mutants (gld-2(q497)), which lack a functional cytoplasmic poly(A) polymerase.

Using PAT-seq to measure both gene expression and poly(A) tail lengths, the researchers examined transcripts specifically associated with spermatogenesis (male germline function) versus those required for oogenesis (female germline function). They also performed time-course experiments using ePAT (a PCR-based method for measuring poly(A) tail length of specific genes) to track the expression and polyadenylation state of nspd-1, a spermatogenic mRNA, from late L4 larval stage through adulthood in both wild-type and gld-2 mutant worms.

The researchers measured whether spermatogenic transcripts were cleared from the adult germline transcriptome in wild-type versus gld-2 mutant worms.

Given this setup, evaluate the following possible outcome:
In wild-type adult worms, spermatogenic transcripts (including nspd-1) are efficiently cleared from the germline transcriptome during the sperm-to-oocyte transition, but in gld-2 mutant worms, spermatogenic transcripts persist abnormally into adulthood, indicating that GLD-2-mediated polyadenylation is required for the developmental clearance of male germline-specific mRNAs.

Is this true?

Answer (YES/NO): YES